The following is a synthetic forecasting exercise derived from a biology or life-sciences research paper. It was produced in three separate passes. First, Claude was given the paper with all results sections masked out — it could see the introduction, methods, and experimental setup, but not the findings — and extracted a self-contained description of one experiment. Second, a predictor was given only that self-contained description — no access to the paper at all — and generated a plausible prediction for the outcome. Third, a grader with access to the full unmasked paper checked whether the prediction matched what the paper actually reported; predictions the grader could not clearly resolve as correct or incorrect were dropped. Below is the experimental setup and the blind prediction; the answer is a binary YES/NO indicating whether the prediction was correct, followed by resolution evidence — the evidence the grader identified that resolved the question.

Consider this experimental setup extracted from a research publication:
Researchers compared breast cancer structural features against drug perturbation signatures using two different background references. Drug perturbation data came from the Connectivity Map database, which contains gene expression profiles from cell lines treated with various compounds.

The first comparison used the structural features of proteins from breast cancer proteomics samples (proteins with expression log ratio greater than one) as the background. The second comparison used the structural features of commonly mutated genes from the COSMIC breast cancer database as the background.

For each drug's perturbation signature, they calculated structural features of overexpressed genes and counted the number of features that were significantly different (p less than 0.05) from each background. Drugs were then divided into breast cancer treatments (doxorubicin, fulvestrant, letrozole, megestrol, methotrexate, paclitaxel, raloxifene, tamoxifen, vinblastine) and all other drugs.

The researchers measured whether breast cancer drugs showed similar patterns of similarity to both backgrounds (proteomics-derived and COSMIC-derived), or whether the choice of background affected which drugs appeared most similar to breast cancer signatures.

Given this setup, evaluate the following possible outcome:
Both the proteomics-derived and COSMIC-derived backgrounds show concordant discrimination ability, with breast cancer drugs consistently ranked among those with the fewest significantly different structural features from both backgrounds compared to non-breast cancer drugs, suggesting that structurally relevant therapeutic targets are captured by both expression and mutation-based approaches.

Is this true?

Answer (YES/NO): YES